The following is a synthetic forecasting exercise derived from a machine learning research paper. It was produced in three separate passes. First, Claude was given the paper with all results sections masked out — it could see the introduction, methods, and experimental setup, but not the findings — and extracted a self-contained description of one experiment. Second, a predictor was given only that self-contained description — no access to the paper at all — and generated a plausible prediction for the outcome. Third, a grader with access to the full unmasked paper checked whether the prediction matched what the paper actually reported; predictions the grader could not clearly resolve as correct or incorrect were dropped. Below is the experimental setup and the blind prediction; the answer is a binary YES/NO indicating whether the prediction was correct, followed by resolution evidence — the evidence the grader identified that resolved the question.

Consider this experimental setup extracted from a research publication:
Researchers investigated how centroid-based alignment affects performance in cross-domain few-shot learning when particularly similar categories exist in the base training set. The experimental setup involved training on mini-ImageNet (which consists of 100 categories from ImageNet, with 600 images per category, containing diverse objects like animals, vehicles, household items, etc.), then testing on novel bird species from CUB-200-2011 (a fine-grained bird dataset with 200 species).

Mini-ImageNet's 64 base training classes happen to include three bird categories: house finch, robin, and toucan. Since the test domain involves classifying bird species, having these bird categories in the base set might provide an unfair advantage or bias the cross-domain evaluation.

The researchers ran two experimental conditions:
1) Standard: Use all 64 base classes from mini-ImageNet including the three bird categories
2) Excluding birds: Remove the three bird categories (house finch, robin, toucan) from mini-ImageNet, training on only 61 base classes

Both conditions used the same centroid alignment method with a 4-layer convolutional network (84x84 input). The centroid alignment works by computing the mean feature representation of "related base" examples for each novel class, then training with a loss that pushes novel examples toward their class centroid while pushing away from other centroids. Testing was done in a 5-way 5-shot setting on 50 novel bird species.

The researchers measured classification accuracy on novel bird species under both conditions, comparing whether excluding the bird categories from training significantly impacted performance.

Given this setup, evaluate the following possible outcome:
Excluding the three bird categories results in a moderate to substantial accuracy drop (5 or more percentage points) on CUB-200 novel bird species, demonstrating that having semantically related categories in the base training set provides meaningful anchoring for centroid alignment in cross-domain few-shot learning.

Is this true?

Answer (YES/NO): NO